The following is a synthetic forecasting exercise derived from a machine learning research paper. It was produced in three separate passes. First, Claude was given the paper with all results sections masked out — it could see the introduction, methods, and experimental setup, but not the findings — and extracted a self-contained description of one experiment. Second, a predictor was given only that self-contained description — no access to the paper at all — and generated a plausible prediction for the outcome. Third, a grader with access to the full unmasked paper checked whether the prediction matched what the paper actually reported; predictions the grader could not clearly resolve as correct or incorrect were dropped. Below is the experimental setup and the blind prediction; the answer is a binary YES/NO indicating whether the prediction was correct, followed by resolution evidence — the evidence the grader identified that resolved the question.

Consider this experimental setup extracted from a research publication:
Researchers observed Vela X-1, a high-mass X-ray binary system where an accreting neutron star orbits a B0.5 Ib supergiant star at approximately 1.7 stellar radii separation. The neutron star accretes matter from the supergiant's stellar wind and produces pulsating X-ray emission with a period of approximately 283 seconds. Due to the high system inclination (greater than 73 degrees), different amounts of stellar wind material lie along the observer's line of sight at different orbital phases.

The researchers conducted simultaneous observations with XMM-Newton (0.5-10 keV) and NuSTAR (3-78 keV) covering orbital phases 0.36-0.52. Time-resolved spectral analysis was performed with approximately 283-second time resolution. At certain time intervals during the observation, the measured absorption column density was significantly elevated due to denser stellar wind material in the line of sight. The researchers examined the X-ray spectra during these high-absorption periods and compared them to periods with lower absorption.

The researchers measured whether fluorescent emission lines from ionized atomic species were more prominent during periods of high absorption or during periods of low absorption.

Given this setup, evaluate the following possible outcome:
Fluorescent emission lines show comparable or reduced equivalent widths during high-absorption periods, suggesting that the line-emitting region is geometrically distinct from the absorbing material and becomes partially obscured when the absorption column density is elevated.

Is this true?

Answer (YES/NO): NO